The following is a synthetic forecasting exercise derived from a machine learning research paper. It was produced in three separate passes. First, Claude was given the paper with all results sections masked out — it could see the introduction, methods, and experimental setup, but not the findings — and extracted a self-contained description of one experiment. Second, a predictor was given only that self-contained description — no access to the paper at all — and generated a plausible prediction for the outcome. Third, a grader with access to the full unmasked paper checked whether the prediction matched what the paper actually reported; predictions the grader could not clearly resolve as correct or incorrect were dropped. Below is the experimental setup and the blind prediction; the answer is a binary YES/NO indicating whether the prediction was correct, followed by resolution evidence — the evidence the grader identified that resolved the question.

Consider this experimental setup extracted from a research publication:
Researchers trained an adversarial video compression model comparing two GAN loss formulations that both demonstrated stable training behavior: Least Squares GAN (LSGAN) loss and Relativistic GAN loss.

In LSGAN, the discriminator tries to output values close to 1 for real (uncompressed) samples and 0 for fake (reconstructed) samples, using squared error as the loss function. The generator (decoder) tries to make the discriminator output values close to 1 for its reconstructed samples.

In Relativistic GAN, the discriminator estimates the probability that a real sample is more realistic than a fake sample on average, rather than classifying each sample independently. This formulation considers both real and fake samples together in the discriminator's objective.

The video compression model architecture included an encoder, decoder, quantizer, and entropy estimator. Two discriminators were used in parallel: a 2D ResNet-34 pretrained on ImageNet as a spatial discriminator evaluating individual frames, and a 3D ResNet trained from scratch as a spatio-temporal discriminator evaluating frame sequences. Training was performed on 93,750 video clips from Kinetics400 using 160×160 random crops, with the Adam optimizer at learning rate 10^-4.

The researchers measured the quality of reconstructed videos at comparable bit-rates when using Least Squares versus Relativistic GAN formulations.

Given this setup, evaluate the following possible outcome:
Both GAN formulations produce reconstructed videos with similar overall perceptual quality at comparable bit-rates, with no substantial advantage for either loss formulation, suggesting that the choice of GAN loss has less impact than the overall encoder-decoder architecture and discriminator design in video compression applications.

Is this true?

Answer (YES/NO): NO